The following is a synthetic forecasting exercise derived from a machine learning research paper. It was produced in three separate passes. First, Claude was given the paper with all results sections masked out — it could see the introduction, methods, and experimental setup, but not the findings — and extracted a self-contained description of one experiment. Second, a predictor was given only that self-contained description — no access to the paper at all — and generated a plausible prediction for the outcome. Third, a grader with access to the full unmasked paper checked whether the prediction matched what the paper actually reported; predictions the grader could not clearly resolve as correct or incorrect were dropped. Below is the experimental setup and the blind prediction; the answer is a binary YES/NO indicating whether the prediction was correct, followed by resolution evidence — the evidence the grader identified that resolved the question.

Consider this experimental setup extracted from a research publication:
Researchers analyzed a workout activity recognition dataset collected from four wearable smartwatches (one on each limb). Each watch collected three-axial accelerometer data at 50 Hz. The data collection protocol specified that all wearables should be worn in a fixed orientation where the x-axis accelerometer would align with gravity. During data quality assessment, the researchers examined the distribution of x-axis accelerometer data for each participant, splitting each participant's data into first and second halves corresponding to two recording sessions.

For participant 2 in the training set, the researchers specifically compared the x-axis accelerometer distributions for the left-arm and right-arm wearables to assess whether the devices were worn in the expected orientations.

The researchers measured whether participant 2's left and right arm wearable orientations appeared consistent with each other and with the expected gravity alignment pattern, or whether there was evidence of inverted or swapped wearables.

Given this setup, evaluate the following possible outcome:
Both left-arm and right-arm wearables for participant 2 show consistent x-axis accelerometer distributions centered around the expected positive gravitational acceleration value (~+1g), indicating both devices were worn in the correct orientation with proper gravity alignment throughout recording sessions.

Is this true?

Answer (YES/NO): NO